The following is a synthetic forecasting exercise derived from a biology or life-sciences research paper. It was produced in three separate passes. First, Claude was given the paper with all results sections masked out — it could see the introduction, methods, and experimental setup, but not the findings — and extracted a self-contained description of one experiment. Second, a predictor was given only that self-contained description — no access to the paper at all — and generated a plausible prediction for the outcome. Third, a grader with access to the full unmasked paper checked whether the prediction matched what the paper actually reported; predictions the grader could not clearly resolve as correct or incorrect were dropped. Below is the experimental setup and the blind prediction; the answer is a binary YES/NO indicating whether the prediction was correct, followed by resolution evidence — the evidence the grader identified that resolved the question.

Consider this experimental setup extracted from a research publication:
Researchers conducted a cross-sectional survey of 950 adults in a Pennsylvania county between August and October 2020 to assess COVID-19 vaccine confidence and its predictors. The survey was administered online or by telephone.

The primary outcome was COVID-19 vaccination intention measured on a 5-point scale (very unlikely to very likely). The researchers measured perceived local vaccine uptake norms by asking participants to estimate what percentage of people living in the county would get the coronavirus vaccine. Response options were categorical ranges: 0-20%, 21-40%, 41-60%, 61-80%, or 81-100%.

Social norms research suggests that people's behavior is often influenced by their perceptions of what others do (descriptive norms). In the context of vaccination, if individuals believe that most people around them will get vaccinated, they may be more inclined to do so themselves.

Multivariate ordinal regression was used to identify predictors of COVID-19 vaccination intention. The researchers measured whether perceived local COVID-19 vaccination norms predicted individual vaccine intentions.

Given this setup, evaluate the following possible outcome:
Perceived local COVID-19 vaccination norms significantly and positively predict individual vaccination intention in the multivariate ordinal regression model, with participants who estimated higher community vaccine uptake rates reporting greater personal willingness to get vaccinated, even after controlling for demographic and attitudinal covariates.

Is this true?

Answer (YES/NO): YES